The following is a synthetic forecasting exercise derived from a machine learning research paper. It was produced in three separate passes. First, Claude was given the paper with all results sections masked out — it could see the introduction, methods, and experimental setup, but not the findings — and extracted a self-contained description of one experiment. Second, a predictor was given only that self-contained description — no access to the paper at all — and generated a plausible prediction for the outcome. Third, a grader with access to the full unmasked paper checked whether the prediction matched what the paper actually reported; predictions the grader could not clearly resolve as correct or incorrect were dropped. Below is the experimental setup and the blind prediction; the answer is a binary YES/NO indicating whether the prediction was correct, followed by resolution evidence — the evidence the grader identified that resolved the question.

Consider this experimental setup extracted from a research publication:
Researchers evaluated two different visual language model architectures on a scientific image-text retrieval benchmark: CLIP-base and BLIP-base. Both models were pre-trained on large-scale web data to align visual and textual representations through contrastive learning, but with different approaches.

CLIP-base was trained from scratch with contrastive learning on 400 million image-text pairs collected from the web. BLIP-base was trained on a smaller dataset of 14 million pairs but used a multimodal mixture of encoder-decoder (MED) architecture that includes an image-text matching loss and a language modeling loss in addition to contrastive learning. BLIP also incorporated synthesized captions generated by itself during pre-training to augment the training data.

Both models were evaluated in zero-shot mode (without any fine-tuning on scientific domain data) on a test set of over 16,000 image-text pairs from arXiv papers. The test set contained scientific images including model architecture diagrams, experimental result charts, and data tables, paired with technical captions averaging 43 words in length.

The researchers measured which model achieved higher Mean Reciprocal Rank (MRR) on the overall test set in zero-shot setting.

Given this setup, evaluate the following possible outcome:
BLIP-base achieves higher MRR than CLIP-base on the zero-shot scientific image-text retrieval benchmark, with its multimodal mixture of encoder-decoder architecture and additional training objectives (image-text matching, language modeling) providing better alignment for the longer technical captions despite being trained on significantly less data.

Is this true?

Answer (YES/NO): NO